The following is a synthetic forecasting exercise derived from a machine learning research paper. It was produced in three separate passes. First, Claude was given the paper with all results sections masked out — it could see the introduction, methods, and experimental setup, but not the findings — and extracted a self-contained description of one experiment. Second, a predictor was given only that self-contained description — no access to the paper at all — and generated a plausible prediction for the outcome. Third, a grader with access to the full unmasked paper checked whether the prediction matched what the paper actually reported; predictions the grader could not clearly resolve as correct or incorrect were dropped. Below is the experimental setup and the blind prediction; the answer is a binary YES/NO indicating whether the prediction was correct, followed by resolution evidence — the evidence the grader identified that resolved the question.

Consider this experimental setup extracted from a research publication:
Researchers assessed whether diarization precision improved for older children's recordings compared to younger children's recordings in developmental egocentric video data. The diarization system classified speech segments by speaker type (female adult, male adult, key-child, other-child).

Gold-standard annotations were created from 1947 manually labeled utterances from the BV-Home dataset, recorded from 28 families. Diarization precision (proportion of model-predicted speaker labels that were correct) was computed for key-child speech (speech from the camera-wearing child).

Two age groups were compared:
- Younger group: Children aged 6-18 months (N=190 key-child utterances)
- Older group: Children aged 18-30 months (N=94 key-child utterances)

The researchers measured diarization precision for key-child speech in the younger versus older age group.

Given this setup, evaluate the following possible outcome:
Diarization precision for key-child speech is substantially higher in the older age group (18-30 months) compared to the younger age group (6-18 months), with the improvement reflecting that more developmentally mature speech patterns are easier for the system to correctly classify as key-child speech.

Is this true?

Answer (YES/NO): YES